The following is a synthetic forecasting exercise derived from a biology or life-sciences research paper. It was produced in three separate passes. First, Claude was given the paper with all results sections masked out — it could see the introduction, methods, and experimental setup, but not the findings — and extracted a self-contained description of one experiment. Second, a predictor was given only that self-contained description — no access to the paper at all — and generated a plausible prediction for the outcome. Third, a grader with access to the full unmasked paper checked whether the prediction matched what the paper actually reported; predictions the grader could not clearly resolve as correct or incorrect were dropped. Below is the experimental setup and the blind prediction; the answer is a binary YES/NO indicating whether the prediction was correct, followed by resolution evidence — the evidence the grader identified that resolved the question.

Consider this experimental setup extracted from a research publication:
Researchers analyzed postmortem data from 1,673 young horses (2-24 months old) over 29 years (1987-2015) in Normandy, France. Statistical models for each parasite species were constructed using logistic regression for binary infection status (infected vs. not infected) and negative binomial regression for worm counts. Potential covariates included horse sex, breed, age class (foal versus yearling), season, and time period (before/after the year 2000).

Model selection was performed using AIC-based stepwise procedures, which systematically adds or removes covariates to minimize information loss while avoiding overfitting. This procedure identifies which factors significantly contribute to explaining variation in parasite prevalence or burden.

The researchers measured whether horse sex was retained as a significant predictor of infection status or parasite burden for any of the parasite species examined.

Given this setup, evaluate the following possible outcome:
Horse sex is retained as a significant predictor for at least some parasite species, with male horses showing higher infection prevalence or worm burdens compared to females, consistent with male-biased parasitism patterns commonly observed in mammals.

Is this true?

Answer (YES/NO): NO